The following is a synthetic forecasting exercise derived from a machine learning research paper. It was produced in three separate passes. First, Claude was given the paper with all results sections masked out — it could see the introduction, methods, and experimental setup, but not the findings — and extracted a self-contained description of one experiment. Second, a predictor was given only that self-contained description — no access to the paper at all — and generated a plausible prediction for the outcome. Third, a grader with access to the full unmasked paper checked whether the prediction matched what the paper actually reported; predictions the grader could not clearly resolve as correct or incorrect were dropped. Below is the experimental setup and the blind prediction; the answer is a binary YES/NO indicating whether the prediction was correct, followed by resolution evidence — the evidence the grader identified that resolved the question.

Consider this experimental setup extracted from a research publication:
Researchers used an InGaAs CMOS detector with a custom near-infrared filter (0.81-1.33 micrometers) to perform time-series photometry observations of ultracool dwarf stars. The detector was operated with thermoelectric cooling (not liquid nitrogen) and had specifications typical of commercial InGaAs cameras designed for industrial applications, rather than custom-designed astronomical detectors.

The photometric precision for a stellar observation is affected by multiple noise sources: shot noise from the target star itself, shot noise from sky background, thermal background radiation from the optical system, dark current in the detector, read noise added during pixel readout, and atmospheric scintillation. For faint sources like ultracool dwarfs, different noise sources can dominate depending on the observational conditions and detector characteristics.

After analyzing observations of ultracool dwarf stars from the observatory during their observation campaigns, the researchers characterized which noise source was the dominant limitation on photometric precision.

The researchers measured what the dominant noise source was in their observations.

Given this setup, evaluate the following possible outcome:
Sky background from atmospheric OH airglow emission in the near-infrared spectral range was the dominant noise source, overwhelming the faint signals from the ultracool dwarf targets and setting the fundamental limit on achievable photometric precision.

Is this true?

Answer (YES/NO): NO